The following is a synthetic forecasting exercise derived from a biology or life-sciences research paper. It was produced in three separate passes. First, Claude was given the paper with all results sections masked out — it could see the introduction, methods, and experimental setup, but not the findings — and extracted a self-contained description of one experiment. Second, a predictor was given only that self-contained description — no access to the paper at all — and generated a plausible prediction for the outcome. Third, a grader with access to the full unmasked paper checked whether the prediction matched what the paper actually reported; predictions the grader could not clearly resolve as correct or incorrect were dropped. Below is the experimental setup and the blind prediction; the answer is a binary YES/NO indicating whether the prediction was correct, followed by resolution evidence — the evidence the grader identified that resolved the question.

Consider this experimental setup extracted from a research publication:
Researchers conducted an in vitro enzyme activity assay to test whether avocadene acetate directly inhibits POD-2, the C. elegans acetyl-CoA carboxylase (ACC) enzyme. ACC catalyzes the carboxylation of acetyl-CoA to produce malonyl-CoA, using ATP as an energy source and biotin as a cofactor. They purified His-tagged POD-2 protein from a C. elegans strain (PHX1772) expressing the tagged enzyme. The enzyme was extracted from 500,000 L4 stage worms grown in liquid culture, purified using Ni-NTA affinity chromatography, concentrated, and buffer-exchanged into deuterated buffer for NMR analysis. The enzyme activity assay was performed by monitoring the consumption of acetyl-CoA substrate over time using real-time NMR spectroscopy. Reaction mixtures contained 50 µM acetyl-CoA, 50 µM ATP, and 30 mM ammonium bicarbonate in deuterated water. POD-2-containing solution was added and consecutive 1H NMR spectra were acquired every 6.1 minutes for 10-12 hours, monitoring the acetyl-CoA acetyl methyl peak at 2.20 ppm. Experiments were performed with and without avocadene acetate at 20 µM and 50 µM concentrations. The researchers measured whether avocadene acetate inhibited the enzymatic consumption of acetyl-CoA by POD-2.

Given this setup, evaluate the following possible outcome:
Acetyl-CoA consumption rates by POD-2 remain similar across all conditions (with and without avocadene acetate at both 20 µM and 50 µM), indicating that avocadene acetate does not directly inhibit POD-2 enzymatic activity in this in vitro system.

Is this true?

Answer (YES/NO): NO